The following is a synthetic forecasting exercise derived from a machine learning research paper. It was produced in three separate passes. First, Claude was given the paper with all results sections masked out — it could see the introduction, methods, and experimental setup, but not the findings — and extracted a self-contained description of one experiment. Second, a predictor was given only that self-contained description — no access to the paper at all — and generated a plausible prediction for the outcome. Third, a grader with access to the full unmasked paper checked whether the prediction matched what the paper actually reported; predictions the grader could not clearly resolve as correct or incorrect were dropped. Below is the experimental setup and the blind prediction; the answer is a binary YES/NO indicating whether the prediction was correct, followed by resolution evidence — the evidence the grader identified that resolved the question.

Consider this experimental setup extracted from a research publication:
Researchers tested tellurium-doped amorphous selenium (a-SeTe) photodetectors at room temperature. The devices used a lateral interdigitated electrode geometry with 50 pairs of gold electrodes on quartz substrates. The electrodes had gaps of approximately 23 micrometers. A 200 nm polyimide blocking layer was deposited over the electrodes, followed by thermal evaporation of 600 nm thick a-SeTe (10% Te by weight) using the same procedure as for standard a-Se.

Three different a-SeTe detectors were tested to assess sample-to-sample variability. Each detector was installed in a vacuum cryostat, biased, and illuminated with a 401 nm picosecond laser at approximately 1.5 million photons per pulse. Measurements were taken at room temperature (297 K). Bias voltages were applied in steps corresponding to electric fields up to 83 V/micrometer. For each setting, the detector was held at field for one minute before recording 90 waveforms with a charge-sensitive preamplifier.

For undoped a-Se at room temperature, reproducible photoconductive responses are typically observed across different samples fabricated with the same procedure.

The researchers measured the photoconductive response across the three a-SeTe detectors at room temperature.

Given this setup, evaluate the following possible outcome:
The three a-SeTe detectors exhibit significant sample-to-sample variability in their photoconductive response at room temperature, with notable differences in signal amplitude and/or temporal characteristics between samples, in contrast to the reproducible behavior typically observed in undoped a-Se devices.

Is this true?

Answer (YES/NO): YES